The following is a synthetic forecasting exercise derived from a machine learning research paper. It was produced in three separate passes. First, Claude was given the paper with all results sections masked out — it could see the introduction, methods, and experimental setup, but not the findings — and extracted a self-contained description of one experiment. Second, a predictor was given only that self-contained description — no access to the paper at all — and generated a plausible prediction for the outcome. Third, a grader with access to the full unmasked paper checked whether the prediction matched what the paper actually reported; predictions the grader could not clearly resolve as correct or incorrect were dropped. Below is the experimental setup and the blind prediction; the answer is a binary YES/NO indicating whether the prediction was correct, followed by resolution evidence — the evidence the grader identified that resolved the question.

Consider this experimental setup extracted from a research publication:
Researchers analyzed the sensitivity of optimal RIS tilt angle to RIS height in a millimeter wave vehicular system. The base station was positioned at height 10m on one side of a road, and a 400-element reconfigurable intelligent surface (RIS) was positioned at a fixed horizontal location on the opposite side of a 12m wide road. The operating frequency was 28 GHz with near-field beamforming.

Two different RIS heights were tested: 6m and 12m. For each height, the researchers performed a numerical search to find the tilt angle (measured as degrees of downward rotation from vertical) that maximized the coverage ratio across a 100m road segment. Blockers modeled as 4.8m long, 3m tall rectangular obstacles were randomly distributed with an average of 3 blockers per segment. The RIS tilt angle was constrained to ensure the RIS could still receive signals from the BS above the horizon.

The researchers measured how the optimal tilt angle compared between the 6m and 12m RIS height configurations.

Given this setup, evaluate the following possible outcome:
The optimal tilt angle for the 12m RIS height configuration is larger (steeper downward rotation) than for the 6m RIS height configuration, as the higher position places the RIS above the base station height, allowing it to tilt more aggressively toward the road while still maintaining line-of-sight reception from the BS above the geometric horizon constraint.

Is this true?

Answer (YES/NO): YES